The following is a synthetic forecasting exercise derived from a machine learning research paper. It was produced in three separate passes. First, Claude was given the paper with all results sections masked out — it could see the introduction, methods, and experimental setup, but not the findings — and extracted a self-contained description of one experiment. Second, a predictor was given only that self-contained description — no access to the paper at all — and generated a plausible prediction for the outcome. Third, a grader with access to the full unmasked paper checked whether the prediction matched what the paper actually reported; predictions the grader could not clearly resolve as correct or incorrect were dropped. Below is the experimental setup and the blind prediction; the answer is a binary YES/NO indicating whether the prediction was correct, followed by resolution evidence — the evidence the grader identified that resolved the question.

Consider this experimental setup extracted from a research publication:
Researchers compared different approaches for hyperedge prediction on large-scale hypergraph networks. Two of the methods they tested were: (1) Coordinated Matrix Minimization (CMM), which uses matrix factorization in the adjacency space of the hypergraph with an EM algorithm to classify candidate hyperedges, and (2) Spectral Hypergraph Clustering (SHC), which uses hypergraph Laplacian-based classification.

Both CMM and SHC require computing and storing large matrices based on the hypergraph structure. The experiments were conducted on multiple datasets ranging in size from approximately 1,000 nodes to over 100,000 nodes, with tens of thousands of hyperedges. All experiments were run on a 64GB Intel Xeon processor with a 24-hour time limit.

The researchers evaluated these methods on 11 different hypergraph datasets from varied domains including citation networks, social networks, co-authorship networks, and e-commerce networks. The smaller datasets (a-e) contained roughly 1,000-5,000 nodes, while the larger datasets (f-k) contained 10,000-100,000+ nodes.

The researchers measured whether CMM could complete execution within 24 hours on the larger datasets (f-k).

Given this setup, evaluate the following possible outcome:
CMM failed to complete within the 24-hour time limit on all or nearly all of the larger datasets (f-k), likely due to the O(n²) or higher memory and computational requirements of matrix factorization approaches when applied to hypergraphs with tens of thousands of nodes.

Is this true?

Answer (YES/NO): YES